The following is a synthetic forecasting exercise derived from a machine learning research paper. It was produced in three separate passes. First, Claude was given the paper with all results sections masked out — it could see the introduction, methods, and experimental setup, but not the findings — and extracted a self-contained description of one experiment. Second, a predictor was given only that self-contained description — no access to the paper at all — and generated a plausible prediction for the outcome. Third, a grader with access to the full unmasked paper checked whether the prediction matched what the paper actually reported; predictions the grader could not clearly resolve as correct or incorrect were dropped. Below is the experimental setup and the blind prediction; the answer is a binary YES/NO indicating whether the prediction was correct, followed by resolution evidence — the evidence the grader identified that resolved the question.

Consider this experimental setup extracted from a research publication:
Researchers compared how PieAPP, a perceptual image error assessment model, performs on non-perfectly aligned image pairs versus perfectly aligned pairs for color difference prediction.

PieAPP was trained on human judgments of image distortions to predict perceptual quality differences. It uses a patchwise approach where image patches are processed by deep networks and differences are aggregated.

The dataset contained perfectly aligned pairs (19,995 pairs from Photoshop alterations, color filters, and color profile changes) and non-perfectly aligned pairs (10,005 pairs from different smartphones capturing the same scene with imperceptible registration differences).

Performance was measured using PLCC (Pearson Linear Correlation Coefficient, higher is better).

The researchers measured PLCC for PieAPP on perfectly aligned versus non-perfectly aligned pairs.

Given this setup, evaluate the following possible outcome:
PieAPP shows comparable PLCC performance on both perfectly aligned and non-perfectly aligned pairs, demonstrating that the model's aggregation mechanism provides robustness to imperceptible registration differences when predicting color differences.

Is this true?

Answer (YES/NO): YES